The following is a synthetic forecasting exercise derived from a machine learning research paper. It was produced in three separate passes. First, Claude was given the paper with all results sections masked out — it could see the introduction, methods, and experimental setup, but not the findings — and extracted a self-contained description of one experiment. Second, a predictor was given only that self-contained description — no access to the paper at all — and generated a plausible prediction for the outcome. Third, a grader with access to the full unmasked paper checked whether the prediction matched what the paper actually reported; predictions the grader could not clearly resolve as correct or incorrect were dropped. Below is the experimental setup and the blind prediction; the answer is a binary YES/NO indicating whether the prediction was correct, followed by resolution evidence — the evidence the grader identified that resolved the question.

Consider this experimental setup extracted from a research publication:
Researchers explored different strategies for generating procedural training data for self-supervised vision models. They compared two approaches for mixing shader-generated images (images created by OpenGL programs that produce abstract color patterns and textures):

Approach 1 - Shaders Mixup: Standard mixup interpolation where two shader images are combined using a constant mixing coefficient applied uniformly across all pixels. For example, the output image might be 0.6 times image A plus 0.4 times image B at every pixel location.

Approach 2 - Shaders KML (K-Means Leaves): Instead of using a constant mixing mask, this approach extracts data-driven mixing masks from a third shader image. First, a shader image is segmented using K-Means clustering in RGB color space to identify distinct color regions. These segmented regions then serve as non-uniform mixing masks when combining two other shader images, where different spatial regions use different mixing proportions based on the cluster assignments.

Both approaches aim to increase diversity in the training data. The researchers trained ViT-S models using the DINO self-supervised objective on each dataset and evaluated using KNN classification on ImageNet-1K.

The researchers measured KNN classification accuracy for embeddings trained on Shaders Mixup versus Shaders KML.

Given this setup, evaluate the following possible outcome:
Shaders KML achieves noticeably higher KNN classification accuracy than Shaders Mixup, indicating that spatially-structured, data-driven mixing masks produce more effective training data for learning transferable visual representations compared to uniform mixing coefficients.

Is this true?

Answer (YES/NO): NO